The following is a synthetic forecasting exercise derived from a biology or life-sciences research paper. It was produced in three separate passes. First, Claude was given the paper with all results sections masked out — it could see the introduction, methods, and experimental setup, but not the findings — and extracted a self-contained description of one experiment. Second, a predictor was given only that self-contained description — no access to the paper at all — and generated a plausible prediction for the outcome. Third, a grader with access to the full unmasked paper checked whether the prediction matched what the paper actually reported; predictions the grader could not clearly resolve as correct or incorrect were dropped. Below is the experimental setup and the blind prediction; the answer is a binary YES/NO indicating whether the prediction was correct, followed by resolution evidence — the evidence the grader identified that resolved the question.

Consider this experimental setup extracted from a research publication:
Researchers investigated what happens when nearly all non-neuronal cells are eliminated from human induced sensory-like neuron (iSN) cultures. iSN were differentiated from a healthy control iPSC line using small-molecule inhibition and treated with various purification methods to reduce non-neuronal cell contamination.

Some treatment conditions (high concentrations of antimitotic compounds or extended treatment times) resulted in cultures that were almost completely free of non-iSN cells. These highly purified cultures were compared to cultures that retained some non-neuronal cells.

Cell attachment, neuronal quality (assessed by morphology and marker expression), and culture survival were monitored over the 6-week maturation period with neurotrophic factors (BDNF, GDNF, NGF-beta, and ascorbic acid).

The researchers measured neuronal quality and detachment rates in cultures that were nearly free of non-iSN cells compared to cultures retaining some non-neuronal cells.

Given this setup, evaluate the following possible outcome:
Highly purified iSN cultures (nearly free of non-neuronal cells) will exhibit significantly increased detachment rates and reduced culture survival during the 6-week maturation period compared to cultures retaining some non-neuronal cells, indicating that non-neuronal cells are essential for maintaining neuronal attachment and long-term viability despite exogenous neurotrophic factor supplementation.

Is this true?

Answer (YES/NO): YES